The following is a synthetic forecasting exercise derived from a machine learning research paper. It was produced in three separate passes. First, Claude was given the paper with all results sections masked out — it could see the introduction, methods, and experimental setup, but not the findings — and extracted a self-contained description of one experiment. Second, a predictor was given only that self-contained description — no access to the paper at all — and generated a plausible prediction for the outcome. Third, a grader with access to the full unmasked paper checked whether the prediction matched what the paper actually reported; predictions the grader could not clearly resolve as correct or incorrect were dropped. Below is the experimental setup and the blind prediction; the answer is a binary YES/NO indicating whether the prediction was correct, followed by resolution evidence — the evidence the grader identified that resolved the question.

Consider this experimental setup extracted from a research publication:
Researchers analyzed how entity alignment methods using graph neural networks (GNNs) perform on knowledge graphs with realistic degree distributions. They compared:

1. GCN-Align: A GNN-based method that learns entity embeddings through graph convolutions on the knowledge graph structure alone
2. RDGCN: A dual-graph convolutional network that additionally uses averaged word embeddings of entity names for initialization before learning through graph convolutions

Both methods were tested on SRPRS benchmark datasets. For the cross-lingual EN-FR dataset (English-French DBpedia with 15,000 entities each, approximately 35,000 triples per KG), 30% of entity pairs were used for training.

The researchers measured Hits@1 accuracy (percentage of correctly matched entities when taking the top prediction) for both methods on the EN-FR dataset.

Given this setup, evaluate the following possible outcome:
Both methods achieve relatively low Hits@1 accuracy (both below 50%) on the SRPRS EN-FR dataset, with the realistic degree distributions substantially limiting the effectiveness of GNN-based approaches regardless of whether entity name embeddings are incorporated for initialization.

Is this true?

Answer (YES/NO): NO